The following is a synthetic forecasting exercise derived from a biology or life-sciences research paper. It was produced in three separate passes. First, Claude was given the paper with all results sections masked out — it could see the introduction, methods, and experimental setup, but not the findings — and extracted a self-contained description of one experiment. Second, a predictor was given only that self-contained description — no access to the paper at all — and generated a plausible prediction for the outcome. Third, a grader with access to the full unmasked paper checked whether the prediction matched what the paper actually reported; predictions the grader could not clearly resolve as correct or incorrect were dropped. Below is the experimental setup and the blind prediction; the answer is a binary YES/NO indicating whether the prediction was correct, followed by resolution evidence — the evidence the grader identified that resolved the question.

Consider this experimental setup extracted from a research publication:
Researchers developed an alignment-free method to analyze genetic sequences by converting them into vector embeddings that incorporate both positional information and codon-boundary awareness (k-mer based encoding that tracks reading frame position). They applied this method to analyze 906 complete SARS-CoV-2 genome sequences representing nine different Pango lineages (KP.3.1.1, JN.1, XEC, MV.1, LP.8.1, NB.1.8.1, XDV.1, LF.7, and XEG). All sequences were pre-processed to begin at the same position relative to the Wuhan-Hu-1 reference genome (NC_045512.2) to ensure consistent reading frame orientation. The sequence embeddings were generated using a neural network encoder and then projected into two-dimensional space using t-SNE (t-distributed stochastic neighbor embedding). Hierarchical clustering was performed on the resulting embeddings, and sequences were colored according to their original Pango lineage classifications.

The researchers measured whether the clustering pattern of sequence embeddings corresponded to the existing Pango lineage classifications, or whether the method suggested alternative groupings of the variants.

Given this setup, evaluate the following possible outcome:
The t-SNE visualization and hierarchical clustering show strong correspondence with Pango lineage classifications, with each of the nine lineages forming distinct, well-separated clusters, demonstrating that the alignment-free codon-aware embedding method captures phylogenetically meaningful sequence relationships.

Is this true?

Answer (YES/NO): NO